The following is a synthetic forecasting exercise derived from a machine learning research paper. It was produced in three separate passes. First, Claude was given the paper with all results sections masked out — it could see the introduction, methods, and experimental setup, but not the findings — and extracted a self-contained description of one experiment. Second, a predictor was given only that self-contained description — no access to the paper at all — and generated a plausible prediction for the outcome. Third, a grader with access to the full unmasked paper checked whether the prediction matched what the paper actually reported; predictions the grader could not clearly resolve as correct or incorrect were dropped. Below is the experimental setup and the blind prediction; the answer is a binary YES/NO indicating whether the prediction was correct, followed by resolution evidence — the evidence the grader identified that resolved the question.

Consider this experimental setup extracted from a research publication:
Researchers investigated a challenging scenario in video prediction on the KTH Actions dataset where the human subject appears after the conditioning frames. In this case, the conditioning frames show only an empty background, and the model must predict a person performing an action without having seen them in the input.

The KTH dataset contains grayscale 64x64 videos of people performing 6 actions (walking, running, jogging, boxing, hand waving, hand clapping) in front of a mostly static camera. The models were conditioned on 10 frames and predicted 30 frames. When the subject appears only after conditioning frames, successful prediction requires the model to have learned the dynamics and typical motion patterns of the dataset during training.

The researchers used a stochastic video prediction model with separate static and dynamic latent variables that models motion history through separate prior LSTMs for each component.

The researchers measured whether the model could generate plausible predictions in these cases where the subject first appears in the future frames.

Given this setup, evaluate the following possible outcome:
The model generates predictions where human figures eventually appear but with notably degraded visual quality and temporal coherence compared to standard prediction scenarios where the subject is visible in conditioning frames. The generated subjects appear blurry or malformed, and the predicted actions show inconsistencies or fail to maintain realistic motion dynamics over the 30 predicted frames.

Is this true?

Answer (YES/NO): NO